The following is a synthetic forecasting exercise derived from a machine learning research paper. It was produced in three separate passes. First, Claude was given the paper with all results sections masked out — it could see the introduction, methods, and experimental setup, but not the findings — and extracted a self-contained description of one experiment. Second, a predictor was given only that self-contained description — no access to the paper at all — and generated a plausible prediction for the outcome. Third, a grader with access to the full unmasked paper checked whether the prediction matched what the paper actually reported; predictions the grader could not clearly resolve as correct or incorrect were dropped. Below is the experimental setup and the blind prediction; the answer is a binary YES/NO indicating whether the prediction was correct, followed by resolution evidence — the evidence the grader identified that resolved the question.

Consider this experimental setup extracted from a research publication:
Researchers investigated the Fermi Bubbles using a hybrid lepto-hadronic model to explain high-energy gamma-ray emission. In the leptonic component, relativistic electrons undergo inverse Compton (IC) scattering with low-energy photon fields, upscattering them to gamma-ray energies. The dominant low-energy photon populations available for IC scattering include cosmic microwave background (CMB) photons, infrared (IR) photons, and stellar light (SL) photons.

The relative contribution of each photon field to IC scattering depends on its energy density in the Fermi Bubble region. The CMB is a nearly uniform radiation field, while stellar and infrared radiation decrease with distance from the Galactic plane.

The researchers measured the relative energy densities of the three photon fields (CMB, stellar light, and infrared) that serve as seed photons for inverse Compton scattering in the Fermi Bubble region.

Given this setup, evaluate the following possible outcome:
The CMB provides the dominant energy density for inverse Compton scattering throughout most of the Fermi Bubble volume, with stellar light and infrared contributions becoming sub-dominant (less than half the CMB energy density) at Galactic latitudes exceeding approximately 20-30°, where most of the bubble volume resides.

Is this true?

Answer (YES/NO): NO